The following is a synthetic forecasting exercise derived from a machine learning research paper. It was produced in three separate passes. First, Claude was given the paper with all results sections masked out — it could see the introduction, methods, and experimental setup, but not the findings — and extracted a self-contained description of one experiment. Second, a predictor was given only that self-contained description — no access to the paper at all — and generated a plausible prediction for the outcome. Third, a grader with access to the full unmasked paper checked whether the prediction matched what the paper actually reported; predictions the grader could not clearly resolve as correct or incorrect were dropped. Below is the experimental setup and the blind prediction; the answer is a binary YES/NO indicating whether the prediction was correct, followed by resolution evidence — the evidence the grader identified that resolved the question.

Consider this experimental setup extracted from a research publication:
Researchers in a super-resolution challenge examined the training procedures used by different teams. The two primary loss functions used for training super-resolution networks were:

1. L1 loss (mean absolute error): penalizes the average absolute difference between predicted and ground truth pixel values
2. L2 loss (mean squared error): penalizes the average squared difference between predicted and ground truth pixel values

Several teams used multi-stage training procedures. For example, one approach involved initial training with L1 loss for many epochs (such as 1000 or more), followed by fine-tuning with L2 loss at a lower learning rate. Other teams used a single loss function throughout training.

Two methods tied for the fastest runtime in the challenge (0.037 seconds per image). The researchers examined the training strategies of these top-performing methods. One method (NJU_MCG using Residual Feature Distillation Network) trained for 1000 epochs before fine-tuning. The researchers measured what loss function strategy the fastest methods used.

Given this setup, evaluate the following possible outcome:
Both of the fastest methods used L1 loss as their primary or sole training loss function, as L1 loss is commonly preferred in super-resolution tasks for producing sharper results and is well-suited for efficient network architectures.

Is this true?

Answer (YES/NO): NO